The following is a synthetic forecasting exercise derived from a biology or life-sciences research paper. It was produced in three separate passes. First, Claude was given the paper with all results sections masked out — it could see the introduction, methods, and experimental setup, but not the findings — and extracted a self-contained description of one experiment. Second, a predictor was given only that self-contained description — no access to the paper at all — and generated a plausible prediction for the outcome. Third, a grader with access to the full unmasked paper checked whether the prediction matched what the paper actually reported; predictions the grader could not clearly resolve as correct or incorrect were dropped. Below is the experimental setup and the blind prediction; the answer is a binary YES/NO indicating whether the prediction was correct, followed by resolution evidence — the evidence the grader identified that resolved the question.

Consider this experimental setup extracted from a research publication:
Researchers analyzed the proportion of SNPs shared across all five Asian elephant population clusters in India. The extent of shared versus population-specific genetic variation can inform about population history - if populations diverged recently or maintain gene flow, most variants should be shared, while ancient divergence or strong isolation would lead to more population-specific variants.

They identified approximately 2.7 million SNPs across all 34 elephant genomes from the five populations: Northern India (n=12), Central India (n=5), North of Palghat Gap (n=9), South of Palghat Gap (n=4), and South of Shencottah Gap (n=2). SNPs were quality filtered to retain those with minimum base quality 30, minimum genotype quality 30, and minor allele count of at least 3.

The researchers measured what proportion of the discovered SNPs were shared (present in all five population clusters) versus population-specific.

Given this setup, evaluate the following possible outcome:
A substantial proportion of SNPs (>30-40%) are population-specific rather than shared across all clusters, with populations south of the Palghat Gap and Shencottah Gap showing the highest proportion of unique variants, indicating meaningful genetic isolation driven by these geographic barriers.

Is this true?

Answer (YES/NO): NO